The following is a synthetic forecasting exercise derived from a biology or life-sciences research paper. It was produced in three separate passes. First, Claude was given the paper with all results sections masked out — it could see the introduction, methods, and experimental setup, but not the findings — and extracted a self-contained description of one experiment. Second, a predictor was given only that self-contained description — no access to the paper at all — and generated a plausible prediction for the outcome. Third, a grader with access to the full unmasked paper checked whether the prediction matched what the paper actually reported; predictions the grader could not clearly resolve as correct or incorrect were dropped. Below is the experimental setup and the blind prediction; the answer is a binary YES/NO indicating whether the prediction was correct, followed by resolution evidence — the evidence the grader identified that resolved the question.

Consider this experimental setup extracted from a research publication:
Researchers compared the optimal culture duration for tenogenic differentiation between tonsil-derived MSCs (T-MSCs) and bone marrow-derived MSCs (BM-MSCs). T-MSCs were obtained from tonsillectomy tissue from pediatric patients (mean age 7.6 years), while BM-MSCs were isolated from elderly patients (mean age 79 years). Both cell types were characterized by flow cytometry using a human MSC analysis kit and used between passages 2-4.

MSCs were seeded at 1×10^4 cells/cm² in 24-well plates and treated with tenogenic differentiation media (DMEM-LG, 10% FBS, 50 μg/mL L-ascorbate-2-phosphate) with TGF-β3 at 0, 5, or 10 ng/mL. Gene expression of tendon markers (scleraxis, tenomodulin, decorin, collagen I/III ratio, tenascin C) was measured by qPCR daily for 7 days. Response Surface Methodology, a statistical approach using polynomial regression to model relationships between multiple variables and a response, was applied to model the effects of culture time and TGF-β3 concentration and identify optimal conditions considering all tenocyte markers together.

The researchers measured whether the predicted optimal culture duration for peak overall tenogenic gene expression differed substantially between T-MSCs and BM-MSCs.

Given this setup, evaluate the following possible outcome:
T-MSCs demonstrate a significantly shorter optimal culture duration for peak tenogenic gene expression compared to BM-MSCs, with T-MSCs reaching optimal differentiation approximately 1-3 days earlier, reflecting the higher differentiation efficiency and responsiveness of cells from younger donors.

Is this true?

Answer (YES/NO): NO